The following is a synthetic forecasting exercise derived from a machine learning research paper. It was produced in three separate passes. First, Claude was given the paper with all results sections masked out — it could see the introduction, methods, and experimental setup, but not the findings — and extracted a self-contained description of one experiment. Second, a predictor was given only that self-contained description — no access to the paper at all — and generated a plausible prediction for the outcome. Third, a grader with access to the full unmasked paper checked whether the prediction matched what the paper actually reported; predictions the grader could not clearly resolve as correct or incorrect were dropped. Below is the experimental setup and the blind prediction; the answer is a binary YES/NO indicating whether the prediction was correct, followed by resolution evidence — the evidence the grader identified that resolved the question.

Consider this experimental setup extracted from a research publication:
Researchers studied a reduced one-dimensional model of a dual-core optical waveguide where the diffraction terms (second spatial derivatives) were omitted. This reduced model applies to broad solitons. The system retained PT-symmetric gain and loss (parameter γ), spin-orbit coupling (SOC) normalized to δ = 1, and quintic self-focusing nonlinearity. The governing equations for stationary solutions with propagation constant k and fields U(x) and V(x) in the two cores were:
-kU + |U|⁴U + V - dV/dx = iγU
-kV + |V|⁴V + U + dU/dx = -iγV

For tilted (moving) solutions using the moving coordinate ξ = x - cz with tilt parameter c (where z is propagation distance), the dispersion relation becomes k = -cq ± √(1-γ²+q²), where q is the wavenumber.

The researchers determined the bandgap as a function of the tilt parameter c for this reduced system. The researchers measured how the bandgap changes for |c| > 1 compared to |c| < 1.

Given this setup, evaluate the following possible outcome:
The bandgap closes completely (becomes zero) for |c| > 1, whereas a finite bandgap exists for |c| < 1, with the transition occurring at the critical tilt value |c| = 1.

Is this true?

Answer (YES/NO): YES